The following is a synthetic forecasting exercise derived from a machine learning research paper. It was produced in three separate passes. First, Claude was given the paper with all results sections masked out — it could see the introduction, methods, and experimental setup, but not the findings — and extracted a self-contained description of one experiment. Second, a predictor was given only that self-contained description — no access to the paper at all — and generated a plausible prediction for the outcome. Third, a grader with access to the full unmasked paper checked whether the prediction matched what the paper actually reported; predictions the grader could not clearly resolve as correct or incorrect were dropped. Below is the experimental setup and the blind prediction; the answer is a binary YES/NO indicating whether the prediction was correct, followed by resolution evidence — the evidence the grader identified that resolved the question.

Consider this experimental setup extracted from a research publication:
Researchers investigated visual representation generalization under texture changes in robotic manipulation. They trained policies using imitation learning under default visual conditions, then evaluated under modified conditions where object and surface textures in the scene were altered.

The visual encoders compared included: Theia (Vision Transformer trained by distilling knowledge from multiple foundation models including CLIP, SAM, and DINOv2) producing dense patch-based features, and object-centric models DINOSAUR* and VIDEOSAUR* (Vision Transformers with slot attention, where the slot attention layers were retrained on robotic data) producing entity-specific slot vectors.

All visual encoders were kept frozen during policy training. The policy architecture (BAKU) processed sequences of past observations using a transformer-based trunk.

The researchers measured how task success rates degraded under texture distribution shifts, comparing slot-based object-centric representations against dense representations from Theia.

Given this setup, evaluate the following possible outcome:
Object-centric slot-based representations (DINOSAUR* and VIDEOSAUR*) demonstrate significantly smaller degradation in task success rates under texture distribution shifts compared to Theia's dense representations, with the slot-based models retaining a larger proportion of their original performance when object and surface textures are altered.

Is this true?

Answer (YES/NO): YES